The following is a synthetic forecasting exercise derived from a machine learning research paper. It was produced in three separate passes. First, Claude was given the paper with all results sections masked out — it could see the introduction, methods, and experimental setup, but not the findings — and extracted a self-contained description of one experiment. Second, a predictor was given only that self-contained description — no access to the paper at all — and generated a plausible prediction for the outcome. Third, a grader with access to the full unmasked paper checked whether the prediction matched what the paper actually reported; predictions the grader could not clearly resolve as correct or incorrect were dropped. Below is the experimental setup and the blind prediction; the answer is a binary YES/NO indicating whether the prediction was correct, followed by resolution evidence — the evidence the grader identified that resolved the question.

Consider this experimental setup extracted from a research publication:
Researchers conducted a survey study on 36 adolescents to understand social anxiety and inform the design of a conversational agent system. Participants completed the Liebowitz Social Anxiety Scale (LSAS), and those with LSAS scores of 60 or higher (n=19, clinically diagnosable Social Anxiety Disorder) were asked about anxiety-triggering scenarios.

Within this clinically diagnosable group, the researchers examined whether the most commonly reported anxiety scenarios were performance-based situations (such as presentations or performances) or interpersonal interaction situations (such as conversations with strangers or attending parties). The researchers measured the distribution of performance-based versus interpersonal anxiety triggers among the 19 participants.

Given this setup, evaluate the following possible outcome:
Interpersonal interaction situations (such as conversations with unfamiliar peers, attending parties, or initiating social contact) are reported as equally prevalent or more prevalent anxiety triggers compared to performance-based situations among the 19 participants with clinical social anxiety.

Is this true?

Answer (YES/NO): NO